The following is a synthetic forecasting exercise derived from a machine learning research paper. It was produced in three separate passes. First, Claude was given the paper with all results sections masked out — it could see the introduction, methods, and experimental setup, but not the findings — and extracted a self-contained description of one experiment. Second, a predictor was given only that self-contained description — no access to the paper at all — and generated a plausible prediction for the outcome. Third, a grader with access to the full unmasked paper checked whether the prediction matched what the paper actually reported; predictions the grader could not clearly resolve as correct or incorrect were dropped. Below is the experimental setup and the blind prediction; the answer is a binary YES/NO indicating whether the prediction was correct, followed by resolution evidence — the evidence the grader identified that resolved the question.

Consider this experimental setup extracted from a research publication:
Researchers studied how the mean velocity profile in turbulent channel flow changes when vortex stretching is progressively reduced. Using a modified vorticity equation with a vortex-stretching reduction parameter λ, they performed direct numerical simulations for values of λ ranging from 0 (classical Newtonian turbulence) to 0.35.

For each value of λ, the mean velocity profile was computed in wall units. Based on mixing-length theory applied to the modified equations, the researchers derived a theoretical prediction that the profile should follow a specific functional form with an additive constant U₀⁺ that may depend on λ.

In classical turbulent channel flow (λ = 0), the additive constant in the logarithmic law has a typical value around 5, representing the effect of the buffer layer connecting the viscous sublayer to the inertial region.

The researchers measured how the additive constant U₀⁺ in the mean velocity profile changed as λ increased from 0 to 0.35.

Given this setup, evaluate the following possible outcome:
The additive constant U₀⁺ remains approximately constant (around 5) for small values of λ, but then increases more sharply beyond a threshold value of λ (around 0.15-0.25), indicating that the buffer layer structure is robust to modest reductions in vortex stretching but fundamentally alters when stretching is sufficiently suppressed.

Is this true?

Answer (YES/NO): NO